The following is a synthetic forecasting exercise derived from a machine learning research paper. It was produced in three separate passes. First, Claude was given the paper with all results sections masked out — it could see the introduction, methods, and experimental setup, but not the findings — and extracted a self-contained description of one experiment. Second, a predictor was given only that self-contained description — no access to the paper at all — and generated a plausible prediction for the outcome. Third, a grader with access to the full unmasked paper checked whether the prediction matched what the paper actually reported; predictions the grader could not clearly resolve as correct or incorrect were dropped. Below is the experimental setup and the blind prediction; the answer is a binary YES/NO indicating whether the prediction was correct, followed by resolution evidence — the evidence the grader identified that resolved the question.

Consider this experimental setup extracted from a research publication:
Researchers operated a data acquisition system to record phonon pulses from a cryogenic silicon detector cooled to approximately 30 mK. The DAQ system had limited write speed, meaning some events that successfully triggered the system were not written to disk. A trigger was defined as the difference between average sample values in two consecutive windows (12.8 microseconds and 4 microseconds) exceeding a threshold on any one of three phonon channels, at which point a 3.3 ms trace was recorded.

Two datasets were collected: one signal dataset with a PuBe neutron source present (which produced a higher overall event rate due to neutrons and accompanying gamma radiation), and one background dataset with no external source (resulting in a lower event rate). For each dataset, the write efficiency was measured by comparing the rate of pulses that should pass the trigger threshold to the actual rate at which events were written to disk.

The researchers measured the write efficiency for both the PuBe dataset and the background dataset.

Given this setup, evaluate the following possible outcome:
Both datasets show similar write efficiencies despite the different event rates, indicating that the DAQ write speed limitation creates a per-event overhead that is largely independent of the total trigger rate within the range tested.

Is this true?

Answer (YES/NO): NO